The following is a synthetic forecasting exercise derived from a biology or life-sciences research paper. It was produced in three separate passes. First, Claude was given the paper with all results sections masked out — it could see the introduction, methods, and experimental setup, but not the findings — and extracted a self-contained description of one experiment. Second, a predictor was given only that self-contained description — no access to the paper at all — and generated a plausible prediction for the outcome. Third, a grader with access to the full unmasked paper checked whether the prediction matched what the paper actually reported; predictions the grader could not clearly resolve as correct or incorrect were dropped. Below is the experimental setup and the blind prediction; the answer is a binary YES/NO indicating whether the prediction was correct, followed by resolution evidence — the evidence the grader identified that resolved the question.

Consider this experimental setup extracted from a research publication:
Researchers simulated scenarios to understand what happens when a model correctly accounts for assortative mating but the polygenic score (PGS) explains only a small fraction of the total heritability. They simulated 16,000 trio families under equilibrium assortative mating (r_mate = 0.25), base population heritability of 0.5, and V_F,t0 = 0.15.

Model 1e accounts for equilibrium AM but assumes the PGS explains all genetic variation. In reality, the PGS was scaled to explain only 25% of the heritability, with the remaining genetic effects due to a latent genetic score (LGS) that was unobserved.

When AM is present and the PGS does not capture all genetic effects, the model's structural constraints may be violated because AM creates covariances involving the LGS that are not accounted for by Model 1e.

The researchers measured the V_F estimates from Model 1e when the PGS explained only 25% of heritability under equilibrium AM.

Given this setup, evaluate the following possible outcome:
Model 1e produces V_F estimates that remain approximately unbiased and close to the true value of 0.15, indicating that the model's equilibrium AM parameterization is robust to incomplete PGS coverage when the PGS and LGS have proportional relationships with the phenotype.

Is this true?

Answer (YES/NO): NO